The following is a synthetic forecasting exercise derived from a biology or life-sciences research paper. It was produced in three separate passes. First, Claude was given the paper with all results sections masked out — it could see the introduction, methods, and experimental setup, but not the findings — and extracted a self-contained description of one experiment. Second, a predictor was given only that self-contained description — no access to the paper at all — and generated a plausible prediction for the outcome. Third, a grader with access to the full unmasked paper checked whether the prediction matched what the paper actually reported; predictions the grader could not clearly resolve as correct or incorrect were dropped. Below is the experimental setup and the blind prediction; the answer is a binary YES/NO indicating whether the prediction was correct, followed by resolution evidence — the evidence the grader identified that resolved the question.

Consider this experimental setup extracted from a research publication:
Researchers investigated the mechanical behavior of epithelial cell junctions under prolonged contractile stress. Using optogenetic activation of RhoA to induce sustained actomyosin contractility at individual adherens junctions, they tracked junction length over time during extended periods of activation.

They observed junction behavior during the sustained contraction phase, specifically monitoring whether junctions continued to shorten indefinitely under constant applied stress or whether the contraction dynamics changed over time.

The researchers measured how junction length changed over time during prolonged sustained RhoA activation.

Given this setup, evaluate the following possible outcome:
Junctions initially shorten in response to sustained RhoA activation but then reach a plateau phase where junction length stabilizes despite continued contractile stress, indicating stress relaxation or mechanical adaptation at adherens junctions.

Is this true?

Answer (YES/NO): YES